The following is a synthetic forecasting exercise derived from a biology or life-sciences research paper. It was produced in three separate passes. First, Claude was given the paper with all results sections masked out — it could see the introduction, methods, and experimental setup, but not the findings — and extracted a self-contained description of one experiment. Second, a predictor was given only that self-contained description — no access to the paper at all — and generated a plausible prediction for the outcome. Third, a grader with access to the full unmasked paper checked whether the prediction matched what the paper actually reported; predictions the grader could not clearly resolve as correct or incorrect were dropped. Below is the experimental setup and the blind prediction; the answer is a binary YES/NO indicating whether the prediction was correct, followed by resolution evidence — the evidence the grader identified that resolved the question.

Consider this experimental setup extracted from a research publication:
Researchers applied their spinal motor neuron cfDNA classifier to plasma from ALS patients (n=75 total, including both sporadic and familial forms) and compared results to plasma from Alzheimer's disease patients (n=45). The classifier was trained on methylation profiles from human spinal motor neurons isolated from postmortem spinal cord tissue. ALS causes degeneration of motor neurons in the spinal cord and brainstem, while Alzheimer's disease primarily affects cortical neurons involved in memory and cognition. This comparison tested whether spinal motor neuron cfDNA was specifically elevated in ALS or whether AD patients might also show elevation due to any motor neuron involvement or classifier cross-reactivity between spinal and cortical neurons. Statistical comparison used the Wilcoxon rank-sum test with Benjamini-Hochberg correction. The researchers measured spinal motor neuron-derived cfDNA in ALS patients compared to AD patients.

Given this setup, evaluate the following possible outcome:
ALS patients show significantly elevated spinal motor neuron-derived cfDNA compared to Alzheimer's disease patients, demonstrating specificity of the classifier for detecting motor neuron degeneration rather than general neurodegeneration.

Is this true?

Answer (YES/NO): YES